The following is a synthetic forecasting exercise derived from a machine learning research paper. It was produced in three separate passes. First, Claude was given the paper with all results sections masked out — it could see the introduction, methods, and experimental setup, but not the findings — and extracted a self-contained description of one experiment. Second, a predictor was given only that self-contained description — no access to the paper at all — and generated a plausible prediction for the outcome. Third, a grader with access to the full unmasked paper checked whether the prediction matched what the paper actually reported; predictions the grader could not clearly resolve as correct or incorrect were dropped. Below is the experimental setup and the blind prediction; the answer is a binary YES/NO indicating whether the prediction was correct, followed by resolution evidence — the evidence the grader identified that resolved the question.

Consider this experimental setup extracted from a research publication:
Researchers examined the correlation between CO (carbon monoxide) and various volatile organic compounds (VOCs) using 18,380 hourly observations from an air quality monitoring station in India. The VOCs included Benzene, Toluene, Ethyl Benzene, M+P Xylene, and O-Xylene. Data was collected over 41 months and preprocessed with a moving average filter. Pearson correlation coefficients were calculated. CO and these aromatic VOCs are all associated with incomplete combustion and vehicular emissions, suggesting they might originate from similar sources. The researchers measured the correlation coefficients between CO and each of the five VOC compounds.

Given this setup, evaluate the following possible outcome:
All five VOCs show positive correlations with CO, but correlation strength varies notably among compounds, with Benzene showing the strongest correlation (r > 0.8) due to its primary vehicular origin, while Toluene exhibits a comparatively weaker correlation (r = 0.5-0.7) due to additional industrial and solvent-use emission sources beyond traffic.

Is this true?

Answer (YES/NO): NO